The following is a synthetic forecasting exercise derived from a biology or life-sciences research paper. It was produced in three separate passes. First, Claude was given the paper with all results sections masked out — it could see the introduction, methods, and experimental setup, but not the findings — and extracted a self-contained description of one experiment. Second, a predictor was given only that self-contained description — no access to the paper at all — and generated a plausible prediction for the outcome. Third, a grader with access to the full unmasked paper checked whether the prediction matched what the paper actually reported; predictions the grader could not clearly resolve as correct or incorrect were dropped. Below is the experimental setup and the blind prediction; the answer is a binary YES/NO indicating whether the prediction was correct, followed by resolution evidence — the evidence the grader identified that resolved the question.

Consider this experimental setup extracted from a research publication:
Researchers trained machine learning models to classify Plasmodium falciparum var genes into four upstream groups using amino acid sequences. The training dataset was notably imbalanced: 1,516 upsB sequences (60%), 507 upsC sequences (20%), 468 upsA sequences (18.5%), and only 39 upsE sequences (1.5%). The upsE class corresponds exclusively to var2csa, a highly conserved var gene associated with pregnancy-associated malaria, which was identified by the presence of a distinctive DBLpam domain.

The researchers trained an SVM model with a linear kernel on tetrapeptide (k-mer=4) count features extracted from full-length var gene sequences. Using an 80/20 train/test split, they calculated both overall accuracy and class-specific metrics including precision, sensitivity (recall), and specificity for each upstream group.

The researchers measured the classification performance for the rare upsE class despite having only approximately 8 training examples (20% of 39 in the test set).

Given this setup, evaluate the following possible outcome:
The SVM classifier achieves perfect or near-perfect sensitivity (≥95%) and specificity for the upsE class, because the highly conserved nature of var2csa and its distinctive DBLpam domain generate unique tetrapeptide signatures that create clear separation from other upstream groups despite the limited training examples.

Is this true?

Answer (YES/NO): YES